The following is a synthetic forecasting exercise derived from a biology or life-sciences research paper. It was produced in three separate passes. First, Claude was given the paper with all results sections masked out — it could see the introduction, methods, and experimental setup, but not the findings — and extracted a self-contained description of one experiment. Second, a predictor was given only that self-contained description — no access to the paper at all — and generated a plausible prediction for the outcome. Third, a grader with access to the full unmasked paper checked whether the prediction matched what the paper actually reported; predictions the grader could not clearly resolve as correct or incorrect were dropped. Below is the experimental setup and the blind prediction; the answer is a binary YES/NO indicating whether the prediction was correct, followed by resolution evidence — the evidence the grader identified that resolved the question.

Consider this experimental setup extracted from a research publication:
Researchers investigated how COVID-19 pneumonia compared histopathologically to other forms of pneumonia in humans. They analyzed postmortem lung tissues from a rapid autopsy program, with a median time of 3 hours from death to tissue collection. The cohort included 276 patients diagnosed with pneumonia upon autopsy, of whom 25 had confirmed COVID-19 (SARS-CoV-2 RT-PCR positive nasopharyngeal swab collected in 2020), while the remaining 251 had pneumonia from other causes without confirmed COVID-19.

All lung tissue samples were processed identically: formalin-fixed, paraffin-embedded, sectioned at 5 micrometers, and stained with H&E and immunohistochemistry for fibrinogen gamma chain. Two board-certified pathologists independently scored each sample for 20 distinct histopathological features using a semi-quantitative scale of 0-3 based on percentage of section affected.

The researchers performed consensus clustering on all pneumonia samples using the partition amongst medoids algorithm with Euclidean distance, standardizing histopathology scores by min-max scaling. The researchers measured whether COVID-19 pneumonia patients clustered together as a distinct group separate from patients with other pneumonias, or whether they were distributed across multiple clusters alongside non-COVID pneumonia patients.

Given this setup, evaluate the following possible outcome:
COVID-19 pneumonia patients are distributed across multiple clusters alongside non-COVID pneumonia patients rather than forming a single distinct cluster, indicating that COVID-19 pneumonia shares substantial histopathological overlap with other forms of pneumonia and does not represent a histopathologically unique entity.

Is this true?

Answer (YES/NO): NO